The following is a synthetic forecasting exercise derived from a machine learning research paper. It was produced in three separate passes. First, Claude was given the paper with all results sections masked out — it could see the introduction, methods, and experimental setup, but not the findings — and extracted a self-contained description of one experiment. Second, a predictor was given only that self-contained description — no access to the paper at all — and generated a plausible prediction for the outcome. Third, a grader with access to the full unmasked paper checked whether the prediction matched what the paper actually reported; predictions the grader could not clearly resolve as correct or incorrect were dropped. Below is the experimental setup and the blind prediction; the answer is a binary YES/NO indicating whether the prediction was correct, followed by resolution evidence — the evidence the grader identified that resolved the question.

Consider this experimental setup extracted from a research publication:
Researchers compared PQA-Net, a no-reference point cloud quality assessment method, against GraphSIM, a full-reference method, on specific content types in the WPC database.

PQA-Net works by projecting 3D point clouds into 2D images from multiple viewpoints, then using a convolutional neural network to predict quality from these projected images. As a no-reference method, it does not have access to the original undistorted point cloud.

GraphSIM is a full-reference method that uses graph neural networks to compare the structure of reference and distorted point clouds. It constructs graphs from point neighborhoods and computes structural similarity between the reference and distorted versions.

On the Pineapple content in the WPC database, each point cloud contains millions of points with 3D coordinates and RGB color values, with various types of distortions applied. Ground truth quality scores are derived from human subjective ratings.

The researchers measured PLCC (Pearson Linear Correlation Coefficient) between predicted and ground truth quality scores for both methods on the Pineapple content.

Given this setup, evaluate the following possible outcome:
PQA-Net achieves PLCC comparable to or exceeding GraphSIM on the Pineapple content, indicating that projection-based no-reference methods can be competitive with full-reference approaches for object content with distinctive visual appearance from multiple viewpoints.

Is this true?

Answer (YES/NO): YES